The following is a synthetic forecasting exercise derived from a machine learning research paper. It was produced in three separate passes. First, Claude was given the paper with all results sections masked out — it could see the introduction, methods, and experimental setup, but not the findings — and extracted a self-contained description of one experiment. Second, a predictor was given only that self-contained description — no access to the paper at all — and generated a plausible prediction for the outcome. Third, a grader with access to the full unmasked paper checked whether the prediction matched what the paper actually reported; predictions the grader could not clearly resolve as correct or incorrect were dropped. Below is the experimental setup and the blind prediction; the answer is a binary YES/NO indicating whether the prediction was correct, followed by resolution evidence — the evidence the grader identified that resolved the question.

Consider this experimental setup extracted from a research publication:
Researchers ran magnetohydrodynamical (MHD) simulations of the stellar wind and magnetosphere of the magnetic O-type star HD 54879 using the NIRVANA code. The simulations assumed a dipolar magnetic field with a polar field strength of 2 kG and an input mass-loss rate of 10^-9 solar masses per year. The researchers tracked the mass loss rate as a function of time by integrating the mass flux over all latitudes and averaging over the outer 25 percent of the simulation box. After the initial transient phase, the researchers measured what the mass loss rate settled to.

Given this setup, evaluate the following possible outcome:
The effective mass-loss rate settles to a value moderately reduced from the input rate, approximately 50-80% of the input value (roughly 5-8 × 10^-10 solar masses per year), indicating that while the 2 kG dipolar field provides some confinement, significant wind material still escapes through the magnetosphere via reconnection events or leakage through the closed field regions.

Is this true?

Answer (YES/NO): NO